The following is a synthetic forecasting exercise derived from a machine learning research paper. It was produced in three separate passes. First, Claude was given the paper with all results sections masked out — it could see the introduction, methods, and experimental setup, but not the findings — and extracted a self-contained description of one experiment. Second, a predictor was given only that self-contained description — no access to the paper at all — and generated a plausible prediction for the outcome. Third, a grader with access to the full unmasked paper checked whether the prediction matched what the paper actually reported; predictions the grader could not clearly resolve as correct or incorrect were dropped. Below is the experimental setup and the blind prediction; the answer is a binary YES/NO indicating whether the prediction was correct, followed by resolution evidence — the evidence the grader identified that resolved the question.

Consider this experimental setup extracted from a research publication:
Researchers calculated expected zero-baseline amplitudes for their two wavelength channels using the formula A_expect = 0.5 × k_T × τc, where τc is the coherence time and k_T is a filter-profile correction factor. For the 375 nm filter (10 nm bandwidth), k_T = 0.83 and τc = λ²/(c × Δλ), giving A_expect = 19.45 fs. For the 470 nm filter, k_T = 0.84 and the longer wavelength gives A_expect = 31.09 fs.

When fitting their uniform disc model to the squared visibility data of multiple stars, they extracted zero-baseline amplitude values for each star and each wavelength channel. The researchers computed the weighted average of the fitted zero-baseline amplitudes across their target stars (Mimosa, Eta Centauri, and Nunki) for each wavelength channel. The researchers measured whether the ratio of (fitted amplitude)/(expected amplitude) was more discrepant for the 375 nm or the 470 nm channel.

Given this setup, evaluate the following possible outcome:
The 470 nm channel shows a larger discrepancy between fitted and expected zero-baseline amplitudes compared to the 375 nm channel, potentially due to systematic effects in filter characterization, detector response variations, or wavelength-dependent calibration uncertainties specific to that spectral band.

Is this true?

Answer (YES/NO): NO